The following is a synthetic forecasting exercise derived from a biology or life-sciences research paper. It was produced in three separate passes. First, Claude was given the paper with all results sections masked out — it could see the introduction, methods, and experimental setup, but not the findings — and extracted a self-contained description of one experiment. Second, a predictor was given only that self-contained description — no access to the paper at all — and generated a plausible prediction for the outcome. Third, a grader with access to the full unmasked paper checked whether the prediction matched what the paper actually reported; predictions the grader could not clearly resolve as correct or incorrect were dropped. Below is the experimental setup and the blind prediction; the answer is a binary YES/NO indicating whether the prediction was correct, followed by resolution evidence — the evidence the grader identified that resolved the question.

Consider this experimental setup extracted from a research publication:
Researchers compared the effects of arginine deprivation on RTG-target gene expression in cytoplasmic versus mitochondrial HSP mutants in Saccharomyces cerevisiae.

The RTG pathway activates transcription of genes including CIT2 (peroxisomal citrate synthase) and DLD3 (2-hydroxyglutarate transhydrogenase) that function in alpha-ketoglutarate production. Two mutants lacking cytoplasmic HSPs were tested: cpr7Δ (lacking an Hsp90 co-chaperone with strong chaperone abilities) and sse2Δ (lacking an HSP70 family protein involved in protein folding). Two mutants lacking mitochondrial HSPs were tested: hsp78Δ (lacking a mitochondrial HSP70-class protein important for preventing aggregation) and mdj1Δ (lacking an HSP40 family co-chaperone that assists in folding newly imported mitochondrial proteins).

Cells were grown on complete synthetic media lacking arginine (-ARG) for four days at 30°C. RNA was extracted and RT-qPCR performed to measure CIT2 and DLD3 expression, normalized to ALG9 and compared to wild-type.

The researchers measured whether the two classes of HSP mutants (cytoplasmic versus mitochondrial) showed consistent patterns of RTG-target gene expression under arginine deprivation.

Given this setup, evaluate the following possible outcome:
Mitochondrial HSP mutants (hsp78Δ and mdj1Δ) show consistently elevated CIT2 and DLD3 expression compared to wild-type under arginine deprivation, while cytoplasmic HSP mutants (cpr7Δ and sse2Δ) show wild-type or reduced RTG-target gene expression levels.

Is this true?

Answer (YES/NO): NO